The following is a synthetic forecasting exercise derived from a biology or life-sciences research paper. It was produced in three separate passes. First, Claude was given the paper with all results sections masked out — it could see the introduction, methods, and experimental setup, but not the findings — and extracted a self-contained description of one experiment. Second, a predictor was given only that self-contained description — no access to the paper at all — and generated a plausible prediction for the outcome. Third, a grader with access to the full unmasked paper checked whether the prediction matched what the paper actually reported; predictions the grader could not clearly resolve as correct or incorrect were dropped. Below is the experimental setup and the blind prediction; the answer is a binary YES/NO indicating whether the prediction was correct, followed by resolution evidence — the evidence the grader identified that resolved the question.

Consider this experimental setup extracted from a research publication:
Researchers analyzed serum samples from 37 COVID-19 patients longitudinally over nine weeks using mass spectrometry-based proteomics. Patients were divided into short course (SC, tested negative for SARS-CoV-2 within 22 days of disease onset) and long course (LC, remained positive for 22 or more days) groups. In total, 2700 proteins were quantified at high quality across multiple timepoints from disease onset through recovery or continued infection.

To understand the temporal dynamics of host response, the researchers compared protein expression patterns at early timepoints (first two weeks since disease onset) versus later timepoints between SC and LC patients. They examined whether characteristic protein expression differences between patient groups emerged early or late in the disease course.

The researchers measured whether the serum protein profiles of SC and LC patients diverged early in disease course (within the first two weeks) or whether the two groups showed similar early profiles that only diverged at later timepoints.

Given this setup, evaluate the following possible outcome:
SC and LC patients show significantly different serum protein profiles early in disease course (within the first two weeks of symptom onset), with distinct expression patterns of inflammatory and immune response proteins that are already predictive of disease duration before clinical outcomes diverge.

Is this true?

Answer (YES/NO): YES